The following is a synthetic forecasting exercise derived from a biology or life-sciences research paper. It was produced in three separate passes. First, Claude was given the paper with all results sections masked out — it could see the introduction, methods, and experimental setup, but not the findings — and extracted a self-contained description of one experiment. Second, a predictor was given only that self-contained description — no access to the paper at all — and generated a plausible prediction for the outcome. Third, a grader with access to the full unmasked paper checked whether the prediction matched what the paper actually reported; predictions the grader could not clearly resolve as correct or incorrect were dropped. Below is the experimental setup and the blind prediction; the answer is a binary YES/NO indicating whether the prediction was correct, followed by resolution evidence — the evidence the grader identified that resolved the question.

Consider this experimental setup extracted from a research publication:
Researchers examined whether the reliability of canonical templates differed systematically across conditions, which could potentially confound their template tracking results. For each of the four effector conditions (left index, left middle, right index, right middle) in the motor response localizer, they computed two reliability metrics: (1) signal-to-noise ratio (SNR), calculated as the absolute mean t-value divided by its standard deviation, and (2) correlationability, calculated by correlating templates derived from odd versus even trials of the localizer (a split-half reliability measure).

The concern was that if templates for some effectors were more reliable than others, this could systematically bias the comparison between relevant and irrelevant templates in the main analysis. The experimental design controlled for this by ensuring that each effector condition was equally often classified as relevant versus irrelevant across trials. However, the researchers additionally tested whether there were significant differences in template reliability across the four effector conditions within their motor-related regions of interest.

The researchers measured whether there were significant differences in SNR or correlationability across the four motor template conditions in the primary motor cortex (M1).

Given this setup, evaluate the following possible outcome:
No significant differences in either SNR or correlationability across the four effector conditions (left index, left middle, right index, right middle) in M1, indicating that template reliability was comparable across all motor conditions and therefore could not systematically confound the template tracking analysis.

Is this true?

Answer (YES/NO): YES